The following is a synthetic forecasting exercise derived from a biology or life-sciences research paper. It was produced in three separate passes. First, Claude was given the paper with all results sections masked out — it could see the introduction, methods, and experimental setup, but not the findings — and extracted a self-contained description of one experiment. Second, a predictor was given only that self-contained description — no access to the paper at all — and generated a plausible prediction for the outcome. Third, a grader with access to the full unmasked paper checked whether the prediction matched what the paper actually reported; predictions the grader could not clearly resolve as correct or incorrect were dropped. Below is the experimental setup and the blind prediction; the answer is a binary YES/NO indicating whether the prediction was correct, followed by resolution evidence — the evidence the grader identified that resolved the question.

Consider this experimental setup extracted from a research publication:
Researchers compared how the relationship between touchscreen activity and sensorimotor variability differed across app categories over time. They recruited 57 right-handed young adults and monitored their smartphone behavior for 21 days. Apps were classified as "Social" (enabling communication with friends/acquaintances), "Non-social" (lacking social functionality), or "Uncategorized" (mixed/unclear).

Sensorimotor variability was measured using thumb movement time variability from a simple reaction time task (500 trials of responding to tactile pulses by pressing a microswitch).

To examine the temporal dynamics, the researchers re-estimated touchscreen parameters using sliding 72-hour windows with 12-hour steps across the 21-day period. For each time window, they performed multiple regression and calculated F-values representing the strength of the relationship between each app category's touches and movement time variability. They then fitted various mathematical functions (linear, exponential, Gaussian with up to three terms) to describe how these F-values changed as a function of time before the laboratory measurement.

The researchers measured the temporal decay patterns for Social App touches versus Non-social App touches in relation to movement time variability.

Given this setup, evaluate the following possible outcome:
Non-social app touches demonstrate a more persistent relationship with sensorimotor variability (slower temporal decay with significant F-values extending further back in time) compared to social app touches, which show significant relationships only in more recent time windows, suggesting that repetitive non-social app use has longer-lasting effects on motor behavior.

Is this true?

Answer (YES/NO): NO